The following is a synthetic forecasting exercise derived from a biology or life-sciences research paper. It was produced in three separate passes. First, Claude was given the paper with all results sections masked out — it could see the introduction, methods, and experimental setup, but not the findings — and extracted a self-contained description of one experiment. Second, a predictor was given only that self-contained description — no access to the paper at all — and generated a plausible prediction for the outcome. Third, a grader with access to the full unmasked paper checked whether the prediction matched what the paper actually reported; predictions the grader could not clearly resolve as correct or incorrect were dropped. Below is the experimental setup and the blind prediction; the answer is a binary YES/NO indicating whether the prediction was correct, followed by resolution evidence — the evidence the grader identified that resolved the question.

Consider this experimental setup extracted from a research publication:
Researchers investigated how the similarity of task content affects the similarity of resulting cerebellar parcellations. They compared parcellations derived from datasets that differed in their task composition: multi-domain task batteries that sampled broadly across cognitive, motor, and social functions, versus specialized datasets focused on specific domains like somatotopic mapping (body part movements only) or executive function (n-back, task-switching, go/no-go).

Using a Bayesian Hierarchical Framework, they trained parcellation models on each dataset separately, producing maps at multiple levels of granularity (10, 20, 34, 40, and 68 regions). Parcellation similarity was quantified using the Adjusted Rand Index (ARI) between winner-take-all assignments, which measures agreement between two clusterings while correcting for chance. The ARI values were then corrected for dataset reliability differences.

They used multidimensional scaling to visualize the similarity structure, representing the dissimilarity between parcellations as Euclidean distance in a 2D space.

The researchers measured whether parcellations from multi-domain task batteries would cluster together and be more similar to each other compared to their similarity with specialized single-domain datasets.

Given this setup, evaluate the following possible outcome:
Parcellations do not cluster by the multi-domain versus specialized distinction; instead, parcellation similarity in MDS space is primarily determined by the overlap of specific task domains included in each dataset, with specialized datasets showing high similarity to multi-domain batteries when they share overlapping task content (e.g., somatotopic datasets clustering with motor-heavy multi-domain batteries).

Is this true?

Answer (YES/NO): NO